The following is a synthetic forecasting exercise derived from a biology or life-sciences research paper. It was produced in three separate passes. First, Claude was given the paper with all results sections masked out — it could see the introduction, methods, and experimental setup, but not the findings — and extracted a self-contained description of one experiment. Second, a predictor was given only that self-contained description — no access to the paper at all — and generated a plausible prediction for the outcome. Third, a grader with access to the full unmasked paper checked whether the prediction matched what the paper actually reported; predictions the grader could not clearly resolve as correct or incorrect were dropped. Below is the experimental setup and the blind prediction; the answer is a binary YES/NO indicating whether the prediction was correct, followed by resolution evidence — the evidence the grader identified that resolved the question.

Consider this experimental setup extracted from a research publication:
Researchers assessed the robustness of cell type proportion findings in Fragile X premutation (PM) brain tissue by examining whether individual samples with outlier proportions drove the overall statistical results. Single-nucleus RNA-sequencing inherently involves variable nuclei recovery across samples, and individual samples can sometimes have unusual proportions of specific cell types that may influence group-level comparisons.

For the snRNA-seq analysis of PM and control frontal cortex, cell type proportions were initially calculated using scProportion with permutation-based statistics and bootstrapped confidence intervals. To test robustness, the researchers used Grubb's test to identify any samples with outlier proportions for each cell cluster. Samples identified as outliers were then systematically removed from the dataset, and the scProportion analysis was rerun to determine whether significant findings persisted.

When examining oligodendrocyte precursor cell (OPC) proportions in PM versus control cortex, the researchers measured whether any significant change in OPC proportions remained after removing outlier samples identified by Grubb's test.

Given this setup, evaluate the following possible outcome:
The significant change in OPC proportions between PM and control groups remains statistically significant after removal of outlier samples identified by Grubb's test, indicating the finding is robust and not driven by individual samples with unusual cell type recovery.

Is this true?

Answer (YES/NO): NO